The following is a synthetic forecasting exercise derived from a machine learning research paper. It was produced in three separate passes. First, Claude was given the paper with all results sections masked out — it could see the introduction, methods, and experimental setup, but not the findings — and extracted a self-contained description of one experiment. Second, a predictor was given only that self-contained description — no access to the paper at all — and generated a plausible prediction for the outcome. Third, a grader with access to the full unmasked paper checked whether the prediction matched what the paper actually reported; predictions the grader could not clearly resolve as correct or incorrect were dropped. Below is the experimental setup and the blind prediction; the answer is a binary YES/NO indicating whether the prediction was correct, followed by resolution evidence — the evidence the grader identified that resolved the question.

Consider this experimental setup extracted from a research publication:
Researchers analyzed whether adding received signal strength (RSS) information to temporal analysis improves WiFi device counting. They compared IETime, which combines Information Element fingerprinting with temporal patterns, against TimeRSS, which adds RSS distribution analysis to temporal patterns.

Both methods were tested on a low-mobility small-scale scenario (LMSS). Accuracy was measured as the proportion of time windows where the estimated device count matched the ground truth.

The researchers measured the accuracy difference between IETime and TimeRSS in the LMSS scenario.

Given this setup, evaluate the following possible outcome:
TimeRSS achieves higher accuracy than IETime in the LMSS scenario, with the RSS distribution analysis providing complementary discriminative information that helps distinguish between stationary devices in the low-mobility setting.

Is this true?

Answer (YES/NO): YES